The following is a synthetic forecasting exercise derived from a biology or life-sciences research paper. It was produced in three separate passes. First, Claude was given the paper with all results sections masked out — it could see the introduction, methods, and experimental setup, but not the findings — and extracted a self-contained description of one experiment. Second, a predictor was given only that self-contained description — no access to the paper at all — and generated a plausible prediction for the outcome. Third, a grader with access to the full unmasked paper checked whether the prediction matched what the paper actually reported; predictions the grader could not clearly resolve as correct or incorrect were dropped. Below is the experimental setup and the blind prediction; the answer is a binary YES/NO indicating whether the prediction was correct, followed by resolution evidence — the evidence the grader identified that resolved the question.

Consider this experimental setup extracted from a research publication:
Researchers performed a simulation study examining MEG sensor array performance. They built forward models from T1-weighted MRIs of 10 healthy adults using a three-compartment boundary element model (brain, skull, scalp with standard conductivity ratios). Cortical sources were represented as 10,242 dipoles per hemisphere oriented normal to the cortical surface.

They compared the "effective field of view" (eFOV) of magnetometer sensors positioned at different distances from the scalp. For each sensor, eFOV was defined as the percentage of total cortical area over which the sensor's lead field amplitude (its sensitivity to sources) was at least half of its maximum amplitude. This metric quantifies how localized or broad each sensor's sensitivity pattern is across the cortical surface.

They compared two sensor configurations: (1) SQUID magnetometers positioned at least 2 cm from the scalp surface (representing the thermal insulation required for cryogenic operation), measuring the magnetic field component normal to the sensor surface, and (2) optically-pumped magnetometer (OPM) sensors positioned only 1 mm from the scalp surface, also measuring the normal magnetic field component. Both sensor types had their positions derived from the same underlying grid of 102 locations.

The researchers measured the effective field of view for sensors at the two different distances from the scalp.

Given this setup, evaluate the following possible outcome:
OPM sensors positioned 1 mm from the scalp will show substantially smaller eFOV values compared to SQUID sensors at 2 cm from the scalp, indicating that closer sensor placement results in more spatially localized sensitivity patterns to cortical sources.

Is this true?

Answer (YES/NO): YES